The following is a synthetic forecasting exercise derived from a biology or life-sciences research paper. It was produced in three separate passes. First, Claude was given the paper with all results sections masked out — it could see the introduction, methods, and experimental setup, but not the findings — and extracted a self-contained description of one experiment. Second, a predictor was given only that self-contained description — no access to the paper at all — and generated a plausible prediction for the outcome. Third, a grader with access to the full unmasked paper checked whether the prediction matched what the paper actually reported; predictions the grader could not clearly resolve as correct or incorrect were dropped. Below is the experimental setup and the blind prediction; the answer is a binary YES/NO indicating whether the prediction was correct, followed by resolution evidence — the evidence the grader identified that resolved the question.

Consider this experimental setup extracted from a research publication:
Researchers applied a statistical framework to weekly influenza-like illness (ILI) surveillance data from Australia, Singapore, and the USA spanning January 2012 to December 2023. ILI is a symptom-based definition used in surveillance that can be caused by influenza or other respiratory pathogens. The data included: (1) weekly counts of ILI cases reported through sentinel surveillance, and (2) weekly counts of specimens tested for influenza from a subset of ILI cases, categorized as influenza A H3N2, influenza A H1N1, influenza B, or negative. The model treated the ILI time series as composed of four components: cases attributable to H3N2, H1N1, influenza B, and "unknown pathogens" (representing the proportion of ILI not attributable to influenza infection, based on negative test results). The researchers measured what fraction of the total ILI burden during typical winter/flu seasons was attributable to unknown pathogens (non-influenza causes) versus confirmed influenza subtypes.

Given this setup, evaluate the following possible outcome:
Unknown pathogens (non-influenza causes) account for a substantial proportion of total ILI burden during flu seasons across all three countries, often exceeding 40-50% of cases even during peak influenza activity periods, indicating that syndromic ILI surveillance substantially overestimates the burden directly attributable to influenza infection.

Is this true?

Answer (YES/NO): NO